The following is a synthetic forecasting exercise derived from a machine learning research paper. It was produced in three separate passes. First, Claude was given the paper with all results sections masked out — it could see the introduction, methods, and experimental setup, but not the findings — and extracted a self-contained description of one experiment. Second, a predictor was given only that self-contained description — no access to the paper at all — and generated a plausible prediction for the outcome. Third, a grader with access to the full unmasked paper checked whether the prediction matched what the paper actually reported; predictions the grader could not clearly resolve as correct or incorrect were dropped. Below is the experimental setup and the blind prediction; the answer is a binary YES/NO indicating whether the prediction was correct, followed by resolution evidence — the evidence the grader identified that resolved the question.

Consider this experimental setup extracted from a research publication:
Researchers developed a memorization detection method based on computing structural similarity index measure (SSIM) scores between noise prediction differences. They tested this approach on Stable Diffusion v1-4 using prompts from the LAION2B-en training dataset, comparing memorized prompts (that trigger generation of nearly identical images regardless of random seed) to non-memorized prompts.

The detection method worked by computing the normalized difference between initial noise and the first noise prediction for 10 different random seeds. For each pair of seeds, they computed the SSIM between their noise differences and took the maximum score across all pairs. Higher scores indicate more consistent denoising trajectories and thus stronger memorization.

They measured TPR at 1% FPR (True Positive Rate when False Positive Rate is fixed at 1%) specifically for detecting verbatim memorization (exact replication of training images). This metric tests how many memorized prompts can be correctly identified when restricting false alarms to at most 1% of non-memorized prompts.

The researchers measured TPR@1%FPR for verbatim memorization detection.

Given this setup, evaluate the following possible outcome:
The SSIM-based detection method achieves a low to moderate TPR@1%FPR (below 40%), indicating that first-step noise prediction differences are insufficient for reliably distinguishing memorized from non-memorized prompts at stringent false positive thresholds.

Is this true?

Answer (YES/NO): NO